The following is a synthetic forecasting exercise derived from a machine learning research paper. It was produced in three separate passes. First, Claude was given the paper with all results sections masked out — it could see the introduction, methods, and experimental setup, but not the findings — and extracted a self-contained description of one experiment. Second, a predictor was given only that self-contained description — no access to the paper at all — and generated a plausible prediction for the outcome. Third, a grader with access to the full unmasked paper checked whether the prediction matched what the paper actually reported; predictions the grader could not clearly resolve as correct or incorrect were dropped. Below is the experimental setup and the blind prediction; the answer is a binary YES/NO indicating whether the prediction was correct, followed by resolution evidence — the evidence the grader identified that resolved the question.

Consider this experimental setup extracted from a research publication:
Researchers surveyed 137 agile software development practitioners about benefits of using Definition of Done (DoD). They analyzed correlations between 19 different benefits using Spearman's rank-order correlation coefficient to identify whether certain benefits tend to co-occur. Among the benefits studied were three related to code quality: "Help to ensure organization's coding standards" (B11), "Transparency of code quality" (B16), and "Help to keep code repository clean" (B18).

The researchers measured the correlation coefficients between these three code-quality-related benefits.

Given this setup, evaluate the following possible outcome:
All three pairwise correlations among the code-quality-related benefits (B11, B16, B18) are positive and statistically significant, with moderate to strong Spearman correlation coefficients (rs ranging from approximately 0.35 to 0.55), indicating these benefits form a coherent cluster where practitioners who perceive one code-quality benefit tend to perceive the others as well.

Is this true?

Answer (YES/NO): NO